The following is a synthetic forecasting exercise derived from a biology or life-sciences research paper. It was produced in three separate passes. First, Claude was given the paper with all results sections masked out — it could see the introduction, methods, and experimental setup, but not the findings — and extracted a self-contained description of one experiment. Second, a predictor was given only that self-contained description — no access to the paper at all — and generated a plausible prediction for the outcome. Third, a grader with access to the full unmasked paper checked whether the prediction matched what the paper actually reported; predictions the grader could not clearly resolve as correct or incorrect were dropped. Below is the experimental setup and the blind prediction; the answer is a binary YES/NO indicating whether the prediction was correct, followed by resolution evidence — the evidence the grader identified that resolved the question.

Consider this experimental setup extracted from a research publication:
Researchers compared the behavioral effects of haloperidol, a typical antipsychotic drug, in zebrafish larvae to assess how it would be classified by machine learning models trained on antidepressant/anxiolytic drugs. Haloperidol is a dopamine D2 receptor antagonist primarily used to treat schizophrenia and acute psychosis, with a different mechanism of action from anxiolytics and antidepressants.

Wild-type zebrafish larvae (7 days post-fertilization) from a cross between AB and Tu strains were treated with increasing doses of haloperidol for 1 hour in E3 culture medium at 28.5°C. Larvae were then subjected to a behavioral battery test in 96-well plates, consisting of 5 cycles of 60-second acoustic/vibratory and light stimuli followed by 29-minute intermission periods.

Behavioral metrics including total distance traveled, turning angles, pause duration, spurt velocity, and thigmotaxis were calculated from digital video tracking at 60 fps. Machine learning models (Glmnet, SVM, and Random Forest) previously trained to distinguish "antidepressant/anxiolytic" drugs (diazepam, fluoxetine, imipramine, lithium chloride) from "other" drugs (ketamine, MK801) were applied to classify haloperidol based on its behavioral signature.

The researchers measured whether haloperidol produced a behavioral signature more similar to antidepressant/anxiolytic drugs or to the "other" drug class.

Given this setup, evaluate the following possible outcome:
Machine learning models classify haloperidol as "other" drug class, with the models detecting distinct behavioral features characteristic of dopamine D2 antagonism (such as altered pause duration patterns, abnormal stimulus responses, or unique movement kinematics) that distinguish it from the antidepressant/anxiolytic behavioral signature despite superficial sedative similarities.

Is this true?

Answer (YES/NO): NO